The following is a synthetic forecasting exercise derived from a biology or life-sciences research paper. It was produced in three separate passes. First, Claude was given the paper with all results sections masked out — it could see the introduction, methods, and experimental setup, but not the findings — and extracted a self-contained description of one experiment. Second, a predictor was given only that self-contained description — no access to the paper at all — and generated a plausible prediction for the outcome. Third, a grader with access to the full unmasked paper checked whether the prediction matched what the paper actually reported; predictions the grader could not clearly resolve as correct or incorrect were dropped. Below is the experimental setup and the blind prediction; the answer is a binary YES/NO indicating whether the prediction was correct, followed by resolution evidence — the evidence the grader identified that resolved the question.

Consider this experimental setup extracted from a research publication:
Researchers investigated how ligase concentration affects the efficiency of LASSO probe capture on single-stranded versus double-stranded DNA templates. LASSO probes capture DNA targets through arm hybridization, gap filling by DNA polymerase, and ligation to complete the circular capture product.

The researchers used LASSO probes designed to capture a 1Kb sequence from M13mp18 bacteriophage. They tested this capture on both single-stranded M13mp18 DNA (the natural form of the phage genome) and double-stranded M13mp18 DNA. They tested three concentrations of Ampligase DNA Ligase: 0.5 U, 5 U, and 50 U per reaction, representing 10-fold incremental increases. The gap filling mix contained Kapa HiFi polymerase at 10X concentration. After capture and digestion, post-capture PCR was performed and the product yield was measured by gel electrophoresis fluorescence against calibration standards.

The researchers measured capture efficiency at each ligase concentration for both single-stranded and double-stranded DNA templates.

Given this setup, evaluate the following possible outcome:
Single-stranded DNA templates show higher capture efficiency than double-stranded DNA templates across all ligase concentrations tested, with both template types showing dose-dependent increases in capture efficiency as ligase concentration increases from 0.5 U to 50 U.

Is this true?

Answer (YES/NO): NO